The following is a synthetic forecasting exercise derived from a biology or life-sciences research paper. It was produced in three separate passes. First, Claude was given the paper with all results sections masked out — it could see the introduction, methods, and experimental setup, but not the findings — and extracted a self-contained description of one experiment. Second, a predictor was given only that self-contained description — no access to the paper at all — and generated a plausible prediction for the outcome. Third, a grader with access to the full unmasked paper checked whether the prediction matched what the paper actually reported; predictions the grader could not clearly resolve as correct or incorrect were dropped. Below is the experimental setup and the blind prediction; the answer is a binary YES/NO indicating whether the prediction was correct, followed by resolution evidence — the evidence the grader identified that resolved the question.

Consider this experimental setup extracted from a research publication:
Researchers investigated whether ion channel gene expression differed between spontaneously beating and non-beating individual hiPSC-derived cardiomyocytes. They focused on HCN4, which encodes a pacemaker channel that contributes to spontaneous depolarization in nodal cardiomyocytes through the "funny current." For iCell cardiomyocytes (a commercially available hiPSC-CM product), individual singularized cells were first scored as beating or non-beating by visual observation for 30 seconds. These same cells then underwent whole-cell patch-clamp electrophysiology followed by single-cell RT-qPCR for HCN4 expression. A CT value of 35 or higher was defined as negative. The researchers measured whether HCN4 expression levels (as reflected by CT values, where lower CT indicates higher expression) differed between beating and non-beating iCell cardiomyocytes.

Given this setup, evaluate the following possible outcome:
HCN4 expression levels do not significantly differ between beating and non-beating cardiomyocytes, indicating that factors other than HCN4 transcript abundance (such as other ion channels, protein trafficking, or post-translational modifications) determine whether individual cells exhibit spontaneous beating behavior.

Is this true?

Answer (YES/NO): YES